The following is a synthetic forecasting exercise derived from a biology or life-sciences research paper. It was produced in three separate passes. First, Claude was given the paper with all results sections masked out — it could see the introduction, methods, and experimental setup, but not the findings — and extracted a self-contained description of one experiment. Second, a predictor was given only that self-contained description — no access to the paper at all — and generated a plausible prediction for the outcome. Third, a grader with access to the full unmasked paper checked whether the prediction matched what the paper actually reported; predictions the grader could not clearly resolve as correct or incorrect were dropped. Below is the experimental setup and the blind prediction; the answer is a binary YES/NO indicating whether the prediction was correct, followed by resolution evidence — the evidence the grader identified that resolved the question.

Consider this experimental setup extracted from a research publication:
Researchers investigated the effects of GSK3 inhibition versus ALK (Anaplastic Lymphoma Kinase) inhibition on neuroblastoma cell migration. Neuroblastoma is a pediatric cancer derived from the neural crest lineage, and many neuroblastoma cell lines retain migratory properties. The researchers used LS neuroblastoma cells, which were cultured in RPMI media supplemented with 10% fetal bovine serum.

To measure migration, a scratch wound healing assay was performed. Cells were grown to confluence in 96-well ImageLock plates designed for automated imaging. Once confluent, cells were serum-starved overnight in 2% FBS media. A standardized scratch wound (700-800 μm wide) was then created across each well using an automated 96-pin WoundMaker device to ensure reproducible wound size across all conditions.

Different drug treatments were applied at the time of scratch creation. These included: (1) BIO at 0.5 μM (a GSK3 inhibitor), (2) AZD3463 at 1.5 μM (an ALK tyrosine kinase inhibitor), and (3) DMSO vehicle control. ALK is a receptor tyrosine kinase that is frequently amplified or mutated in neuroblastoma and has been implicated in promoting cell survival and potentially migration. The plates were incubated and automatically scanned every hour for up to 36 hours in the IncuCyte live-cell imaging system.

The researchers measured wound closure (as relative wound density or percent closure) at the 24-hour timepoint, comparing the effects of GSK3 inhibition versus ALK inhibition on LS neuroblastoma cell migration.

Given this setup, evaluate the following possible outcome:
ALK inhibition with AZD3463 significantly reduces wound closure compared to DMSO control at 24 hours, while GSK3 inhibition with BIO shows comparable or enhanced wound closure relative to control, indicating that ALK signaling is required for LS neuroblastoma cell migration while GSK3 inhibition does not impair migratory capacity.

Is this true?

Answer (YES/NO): NO